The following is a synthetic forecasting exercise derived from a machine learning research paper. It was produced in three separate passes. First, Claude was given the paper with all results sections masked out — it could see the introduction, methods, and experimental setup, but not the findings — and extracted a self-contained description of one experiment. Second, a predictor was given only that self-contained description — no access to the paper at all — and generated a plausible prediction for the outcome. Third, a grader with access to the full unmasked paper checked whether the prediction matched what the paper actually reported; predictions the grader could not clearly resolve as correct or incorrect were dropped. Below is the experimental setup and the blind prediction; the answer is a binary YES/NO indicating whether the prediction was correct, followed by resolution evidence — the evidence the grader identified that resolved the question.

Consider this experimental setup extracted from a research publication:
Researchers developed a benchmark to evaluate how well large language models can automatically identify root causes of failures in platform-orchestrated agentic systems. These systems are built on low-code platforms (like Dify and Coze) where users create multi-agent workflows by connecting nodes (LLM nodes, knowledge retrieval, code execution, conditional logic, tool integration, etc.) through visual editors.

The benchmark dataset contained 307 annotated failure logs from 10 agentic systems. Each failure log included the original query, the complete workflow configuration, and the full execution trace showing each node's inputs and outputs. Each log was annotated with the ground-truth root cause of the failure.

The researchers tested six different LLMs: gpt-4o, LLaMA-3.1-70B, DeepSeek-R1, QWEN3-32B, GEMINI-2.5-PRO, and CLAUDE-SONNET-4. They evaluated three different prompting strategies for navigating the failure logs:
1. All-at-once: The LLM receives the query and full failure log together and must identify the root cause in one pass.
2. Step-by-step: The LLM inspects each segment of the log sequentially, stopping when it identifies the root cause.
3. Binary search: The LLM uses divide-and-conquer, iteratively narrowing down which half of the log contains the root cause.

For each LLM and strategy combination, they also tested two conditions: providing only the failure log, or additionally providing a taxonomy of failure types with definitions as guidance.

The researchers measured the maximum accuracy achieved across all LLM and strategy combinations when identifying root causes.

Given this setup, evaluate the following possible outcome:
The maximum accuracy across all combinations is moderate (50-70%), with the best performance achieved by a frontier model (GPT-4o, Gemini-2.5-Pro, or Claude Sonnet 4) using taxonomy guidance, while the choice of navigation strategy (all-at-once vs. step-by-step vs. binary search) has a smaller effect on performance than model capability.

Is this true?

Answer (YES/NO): NO